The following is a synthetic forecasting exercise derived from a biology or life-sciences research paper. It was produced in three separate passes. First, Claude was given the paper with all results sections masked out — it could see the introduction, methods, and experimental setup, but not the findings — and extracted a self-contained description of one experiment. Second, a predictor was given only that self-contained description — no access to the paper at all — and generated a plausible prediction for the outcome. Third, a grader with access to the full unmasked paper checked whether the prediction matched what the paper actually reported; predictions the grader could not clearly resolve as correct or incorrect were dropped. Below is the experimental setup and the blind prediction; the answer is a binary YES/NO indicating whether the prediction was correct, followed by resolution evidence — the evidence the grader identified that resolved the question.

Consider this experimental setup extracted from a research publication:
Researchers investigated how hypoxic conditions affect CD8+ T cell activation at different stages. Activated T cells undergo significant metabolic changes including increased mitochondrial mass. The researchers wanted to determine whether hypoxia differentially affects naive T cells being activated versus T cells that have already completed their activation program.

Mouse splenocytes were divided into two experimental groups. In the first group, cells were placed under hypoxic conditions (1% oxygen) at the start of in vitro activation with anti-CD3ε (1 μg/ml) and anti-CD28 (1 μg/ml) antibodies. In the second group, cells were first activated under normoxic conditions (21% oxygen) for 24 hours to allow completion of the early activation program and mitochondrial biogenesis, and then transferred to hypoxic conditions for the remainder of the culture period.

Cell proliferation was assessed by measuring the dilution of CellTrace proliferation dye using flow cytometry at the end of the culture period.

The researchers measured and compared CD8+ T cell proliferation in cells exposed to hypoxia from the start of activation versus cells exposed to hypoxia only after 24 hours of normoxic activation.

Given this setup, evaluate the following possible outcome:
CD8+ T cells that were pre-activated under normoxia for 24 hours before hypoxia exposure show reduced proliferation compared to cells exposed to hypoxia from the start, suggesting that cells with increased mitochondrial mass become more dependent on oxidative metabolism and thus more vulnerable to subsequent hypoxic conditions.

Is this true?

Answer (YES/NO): NO